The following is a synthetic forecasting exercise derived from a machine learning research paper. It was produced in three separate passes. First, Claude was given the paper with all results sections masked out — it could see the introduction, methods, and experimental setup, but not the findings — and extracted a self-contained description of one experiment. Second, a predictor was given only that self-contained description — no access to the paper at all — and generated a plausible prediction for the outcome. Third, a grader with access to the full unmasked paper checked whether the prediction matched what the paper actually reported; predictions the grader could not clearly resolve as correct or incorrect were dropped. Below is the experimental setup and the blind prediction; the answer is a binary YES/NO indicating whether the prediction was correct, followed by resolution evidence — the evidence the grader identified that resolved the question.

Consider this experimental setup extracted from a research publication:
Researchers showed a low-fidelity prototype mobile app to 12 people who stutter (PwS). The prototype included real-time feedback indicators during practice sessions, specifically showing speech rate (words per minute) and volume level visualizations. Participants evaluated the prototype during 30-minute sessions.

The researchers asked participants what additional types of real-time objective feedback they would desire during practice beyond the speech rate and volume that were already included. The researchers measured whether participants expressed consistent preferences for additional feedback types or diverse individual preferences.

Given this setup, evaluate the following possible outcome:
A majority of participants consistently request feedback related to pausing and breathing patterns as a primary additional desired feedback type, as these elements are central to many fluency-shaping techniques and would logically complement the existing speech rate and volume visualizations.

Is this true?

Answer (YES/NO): NO